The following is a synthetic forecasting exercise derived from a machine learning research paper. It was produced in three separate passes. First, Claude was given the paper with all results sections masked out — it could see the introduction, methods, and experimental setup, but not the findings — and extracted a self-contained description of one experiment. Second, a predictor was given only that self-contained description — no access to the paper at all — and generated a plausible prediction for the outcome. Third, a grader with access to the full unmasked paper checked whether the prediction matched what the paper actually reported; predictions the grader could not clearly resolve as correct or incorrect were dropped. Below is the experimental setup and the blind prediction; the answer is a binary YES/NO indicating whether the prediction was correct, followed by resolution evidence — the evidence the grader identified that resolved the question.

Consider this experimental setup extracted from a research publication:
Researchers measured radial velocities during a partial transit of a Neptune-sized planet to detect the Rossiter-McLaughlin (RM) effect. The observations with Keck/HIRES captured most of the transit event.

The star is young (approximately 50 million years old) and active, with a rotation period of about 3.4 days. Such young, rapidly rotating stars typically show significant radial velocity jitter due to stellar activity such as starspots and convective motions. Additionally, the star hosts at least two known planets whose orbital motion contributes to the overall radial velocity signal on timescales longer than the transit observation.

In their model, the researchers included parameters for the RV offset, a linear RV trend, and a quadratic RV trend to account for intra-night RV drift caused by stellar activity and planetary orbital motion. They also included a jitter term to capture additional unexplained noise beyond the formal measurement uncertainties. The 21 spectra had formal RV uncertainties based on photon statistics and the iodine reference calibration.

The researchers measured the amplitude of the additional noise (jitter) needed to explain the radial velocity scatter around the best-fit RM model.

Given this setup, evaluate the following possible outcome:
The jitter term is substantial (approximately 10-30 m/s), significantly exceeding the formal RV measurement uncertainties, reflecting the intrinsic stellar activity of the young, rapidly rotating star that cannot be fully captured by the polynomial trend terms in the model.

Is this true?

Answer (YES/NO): NO